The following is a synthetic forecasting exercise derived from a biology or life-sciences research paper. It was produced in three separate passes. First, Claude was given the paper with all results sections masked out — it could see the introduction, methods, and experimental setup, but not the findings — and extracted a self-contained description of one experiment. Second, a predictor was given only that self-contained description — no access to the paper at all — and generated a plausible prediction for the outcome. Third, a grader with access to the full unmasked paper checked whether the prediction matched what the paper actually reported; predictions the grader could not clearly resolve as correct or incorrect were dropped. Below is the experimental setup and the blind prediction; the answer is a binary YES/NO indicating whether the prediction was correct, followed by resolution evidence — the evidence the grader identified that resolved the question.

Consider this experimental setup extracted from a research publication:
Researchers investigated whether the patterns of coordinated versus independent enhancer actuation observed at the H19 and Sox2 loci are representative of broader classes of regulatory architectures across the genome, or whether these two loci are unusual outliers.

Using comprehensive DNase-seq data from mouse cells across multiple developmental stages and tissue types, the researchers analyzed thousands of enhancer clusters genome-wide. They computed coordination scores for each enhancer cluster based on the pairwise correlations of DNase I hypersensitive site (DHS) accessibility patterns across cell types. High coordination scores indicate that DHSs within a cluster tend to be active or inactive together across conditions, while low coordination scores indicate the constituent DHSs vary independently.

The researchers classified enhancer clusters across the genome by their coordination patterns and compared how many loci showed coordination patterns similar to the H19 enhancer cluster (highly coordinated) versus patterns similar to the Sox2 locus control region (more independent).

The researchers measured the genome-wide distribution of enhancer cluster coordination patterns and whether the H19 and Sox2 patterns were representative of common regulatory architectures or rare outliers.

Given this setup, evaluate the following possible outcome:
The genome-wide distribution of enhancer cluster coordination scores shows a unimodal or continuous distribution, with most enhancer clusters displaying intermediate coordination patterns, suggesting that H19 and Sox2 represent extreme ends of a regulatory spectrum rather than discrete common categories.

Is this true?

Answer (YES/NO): NO